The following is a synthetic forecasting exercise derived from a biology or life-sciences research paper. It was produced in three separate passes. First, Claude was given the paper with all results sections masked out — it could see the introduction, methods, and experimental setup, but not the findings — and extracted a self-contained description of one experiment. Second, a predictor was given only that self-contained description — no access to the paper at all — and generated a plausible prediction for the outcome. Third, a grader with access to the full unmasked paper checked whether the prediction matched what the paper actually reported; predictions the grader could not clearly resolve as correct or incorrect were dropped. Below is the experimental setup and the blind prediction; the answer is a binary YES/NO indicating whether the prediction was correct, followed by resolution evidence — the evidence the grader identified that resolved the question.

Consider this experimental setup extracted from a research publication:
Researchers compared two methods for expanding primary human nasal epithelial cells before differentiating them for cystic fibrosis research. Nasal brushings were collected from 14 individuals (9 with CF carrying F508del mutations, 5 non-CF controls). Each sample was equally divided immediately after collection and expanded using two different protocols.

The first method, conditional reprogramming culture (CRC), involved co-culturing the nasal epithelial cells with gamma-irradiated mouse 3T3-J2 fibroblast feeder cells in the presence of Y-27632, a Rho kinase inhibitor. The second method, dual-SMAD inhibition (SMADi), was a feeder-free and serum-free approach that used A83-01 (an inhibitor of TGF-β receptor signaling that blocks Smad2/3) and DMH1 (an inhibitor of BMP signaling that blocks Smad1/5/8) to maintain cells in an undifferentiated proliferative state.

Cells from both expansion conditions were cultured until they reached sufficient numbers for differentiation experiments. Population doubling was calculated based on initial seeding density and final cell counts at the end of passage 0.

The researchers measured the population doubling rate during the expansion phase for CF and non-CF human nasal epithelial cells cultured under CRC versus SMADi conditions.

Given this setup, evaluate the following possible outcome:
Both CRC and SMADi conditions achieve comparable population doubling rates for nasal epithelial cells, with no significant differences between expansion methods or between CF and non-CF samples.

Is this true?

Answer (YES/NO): NO